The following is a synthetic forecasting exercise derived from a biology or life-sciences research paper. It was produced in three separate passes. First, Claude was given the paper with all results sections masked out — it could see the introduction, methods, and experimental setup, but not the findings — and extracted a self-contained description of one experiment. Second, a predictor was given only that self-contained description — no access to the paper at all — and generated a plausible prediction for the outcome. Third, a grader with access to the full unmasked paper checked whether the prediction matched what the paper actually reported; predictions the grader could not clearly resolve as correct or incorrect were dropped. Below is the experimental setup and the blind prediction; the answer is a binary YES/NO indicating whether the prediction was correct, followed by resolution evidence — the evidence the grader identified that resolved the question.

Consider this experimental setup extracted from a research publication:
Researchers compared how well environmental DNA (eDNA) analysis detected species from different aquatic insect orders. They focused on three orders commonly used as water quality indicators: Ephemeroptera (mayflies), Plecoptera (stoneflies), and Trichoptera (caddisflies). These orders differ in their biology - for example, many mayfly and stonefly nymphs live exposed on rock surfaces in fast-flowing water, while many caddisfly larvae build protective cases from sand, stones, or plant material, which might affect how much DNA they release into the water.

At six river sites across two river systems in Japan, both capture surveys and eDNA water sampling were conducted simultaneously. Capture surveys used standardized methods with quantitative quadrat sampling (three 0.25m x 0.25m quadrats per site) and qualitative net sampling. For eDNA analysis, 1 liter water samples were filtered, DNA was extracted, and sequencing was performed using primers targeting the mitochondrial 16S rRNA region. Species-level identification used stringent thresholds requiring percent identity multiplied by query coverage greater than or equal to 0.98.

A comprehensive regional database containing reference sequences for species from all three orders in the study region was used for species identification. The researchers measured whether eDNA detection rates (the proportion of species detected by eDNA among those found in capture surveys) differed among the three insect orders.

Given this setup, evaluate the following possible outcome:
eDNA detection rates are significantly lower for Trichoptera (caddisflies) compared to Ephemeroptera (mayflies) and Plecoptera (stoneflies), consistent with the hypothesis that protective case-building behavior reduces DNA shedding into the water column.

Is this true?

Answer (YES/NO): NO